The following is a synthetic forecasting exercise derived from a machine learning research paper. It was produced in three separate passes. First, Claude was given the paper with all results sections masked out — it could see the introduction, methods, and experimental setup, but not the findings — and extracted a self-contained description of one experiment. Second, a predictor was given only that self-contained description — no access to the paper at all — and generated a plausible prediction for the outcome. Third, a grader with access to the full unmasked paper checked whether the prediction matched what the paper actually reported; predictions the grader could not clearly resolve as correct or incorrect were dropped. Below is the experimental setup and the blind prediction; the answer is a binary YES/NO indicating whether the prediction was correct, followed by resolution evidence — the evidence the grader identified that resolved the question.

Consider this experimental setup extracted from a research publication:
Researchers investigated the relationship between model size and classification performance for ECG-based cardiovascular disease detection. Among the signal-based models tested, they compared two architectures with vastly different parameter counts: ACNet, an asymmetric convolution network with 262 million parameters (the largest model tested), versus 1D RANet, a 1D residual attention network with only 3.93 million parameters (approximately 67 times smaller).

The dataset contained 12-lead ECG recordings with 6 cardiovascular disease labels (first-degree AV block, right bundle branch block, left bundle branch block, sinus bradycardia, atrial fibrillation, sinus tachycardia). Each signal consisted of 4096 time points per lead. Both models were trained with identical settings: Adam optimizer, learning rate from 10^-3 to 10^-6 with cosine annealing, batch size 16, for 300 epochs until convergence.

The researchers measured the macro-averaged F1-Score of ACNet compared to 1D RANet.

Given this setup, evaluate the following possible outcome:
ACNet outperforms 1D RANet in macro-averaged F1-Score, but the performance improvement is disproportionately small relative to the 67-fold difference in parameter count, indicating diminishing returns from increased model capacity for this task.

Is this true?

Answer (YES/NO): NO